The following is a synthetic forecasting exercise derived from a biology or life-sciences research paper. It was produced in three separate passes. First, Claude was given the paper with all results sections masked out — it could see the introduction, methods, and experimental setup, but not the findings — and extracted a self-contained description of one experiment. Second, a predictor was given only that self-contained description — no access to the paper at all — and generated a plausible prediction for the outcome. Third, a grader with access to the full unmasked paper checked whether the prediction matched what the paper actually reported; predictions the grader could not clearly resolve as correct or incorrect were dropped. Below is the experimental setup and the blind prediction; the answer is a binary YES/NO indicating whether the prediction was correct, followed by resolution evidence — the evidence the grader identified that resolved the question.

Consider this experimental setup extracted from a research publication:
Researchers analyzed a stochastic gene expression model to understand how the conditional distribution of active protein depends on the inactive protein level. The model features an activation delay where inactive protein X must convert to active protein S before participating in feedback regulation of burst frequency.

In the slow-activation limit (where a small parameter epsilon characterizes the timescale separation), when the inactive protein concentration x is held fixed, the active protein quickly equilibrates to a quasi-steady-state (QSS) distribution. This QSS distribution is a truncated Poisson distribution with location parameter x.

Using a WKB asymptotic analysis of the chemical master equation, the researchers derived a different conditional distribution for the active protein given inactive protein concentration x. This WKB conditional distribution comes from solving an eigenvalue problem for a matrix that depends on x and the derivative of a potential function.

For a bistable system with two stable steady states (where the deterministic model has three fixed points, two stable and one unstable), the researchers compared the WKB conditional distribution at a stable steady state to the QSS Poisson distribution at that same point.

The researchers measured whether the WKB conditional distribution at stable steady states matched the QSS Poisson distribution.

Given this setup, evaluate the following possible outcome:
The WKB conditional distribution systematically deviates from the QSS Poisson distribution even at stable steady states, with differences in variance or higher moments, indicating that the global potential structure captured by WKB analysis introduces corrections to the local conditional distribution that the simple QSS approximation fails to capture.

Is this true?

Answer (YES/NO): NO